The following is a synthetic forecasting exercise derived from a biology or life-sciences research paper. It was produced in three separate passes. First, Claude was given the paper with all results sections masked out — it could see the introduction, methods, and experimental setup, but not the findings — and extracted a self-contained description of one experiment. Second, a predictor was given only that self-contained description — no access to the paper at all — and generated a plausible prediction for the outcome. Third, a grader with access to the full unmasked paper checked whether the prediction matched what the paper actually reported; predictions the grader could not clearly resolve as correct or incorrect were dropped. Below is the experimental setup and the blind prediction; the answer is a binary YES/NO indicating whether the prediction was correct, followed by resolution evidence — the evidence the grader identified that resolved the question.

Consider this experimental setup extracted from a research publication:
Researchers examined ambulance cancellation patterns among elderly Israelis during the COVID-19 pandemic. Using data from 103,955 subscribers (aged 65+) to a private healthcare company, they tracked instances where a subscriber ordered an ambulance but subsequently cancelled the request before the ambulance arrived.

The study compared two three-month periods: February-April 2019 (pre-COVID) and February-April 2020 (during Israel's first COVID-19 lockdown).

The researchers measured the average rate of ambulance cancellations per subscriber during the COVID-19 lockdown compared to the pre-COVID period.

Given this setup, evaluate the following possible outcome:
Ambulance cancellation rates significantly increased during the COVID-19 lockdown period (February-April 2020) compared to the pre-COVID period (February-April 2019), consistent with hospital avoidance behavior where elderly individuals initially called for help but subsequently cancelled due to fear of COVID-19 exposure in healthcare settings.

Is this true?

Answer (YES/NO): YES